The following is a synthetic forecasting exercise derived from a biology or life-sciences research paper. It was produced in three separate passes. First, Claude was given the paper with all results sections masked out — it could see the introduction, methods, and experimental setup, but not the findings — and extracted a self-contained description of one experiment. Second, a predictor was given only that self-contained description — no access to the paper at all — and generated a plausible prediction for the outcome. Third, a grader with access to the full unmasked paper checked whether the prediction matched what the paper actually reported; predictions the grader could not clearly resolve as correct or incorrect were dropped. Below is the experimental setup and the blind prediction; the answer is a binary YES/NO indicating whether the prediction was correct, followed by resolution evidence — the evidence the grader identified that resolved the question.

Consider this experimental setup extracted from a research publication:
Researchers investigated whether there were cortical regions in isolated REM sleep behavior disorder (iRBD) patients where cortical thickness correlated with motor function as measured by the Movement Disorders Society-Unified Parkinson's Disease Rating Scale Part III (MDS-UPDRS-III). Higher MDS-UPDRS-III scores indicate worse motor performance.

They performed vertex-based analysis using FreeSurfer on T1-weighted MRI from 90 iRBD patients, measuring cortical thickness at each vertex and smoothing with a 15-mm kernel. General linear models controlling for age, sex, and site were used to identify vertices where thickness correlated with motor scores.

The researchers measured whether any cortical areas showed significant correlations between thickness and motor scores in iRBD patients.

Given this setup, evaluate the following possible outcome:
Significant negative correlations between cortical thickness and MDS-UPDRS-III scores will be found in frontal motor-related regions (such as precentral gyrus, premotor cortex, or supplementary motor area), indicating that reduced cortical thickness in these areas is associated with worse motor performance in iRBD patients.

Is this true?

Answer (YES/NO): NO